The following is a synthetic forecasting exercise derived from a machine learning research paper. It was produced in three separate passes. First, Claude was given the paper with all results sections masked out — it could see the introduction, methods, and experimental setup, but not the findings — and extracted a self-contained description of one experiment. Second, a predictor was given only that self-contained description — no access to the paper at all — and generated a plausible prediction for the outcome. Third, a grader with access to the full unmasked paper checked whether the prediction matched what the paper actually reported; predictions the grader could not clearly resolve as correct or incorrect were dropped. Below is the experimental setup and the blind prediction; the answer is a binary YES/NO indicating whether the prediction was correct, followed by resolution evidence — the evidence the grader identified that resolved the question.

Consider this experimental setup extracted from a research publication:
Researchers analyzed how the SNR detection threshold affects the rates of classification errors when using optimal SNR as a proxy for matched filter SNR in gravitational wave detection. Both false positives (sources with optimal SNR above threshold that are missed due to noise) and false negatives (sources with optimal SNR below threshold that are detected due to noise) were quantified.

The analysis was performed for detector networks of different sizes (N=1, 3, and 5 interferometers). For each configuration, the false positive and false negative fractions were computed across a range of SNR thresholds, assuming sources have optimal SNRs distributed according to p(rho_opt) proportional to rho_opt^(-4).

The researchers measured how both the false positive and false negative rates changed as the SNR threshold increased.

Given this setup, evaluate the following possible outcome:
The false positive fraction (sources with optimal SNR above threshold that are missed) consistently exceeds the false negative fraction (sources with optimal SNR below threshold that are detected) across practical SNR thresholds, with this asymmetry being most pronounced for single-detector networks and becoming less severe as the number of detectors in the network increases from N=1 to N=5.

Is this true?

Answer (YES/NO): NO